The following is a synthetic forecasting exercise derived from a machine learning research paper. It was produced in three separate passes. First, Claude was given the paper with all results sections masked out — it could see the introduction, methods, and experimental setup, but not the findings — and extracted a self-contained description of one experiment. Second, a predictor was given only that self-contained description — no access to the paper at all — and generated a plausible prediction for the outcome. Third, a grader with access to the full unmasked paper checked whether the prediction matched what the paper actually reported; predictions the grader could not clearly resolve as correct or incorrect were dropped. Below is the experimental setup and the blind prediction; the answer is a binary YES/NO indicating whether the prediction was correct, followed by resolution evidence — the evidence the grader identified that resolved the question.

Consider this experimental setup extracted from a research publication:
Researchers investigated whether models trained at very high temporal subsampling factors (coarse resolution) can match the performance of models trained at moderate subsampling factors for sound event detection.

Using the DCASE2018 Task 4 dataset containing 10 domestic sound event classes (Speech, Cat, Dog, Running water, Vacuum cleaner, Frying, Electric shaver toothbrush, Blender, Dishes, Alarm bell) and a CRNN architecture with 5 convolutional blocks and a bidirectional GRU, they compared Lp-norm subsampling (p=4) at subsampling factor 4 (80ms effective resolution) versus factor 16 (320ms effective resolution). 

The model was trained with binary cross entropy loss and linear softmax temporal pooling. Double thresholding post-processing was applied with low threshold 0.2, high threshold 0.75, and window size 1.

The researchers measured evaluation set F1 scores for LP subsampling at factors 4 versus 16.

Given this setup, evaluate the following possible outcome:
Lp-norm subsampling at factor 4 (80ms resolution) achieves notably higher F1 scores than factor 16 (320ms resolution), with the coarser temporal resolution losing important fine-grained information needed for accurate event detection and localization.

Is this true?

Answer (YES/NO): YES